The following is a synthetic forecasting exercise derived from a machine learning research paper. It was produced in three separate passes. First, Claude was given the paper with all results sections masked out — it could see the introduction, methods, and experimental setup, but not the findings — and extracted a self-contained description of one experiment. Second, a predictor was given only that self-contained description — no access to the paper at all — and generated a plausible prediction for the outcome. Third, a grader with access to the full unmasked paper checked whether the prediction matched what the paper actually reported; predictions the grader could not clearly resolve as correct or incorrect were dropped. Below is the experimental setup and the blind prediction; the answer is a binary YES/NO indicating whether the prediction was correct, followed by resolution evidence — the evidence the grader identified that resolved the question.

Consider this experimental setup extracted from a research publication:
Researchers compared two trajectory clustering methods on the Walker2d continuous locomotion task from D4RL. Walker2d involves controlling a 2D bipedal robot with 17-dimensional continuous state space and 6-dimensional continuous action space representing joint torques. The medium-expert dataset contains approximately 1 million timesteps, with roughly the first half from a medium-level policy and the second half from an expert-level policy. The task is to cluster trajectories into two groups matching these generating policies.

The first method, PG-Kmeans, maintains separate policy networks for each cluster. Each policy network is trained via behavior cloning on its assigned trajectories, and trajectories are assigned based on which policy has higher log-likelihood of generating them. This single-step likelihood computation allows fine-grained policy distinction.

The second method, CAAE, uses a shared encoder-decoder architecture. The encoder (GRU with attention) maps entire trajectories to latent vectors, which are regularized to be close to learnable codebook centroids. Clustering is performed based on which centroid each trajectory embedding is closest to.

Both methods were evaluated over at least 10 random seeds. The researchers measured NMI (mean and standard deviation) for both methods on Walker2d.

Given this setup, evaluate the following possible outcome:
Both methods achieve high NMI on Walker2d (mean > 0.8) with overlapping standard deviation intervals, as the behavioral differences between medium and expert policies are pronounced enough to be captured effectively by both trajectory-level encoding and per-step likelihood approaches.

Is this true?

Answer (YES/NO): YES